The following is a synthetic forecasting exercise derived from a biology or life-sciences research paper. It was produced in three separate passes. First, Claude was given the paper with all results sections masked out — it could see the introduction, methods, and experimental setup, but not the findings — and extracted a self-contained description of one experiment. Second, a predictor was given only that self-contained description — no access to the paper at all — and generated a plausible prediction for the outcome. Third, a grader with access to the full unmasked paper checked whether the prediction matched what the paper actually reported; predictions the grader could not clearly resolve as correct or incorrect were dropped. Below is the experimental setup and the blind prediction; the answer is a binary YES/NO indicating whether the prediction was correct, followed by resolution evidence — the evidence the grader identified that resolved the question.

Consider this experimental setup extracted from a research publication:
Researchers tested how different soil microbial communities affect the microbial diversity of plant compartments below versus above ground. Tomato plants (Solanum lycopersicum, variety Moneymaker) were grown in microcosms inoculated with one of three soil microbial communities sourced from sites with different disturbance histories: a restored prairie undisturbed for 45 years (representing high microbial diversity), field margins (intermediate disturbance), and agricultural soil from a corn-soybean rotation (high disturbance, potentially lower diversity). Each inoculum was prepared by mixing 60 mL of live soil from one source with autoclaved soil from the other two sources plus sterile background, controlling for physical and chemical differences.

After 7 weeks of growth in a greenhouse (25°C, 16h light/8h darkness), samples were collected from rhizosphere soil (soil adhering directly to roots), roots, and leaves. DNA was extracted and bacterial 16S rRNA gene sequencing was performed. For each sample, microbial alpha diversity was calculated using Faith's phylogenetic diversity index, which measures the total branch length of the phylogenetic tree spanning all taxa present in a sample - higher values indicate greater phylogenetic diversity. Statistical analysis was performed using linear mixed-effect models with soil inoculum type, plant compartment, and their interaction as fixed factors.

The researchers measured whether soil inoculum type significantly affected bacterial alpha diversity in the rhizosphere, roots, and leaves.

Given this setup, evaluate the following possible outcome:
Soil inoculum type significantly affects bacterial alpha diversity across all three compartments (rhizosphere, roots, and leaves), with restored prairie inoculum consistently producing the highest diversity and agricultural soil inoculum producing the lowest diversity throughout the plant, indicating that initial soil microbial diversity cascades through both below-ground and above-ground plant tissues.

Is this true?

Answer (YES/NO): NO